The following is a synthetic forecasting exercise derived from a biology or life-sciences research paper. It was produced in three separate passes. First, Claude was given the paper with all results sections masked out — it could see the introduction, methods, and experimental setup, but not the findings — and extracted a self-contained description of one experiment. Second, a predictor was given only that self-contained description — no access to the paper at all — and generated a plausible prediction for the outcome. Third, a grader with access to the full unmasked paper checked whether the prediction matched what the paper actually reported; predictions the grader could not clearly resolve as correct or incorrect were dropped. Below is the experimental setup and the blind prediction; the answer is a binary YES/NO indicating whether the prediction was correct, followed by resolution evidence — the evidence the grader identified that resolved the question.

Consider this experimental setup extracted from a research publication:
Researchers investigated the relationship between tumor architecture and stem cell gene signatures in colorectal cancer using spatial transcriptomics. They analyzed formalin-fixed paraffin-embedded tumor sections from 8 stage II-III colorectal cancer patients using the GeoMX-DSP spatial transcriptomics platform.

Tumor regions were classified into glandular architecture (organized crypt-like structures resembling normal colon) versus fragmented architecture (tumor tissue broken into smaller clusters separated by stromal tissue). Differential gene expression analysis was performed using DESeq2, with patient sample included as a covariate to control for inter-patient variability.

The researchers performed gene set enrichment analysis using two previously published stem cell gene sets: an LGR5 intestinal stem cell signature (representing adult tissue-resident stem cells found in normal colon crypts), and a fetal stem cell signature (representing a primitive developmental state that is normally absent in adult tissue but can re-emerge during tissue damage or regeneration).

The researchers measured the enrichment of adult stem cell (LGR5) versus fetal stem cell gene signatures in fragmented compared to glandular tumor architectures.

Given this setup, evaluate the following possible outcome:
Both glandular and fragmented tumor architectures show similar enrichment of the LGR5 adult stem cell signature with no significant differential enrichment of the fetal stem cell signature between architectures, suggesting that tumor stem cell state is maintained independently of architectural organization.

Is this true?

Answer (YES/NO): NO